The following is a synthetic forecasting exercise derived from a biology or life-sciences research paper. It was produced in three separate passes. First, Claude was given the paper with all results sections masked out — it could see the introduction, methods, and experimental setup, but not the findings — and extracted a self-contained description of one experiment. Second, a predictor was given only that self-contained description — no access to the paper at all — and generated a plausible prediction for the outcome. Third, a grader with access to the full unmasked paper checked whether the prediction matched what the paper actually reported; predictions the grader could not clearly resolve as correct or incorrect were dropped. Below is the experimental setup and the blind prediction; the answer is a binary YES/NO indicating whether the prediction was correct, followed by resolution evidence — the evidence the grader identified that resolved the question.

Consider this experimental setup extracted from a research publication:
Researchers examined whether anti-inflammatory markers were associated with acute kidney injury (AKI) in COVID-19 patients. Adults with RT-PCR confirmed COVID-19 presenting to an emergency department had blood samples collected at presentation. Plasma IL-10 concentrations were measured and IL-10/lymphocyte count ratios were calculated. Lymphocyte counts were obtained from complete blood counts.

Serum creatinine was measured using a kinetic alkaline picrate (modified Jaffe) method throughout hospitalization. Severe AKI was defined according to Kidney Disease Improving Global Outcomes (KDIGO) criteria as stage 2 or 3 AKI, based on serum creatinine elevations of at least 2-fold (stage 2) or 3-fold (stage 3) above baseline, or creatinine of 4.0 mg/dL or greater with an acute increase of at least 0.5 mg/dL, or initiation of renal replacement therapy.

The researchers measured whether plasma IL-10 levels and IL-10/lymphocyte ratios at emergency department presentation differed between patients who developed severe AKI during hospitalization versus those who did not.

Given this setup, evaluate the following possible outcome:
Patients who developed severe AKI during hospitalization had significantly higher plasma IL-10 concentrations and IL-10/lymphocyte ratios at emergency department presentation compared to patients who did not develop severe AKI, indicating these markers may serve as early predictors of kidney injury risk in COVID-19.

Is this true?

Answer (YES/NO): YES